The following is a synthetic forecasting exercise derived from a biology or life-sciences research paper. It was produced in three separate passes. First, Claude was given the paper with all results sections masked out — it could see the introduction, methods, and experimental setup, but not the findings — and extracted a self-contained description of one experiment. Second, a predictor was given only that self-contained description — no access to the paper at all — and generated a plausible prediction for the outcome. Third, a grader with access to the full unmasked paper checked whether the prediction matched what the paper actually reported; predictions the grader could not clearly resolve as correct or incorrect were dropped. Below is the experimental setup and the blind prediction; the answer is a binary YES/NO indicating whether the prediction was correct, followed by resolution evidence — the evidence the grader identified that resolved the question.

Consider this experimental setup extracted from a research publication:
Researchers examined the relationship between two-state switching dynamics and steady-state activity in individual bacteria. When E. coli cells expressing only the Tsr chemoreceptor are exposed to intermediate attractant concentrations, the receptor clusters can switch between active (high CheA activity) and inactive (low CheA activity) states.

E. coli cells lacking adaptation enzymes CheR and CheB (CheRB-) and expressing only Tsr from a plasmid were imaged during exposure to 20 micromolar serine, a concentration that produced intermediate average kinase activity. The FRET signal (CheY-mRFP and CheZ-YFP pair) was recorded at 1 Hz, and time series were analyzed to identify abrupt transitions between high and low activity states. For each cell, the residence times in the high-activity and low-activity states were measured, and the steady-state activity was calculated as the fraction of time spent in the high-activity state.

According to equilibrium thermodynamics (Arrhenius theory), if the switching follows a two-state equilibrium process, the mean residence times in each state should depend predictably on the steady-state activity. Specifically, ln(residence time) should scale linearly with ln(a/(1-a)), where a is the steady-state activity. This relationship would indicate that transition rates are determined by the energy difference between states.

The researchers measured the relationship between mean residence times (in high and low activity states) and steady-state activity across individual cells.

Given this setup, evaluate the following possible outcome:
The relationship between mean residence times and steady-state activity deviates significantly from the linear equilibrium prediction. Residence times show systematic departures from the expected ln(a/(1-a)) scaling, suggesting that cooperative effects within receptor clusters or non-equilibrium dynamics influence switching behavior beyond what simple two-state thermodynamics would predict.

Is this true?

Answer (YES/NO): NO